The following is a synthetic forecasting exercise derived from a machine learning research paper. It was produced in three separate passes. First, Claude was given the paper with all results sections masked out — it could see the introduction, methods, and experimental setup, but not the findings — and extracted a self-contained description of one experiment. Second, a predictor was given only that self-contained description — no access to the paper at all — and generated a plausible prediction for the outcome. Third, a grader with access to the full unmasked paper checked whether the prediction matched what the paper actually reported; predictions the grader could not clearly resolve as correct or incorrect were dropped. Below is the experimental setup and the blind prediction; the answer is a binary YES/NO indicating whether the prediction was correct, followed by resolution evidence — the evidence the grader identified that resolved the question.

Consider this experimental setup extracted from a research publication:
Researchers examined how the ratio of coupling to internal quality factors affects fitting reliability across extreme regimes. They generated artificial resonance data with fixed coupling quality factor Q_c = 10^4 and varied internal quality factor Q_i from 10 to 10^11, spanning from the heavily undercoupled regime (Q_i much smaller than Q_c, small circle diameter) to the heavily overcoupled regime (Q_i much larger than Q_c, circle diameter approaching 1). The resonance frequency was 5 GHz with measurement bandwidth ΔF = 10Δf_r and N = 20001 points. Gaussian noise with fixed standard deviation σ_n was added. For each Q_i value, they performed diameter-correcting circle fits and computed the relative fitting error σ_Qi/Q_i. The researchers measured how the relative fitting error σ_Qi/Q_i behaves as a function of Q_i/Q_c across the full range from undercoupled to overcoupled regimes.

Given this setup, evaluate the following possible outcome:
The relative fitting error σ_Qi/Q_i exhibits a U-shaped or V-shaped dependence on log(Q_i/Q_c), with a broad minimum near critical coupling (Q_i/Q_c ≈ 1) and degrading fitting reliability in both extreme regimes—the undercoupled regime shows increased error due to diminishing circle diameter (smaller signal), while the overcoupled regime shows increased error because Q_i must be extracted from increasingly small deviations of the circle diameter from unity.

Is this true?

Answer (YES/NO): YES